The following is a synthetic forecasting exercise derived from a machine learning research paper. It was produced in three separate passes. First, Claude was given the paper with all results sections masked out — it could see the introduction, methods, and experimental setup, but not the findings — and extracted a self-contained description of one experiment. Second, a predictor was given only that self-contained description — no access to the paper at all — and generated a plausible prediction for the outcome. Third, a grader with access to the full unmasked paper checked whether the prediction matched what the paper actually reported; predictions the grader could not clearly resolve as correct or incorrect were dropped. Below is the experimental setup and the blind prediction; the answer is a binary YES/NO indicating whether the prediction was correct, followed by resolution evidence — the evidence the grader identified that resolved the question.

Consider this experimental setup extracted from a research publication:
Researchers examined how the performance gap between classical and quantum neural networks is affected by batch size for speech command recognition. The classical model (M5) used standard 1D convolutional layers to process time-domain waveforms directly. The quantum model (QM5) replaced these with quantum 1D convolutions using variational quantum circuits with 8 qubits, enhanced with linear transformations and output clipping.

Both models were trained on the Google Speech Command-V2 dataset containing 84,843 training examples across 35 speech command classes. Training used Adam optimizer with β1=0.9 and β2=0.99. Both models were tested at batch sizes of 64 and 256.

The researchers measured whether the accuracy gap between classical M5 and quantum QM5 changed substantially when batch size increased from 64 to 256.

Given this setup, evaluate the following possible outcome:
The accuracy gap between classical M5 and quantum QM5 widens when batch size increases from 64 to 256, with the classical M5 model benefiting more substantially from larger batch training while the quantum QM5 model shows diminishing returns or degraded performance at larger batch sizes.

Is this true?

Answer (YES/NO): NO